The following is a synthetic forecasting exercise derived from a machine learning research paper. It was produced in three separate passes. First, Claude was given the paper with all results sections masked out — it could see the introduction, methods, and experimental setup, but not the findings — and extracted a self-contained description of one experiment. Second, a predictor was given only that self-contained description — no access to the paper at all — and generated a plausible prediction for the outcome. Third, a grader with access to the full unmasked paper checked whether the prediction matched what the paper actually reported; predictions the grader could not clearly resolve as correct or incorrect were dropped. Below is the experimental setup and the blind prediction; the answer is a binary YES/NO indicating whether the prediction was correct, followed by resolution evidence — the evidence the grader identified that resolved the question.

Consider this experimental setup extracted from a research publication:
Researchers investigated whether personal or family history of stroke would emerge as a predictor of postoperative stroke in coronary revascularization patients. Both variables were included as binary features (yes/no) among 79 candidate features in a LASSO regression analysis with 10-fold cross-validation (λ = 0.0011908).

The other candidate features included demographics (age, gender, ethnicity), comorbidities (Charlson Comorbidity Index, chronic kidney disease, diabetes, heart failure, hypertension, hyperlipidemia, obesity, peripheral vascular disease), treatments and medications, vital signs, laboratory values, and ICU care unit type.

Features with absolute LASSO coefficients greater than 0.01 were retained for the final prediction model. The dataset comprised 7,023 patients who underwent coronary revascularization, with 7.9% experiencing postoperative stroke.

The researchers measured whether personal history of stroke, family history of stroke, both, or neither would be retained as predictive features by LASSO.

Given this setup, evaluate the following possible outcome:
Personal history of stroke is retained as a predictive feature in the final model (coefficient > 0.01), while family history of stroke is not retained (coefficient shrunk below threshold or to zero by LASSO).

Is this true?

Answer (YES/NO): YES